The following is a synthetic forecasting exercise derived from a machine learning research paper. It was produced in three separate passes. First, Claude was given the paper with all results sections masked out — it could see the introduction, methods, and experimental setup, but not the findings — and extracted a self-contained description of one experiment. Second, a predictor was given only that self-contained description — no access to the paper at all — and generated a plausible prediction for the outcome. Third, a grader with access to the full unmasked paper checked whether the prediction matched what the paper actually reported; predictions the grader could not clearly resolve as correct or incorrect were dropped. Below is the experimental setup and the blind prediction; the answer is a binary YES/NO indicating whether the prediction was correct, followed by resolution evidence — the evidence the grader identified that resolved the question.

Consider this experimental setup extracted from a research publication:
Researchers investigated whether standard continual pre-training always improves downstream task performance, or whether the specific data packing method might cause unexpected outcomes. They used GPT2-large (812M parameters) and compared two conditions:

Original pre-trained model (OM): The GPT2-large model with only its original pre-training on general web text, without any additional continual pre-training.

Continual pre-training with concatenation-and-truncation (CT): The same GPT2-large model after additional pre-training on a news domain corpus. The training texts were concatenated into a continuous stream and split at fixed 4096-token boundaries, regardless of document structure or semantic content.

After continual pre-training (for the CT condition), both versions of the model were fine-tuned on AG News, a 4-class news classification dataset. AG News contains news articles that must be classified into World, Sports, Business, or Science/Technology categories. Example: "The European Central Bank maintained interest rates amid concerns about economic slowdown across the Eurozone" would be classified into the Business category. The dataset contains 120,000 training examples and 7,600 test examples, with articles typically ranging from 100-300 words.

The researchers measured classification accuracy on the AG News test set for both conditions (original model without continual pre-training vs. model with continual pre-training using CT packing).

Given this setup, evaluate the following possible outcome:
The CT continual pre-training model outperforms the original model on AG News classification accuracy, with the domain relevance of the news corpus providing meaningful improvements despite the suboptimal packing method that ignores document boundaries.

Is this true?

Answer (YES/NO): NO